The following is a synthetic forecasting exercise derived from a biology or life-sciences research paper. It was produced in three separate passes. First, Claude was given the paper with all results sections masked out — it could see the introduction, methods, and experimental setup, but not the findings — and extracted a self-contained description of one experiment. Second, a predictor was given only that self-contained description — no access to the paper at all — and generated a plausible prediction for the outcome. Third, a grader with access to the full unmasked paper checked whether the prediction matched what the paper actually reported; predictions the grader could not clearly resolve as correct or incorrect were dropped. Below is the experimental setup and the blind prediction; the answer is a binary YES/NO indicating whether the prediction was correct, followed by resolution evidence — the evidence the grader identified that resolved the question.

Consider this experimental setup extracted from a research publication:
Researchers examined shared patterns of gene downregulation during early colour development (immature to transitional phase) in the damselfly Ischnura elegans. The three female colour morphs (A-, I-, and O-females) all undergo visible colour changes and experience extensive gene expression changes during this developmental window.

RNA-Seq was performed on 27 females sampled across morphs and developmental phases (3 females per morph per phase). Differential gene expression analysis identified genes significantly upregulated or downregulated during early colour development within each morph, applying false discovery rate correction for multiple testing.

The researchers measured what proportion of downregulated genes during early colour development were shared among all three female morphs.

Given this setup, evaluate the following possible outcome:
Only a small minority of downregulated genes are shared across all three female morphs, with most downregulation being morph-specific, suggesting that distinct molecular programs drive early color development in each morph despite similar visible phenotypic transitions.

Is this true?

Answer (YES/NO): NO